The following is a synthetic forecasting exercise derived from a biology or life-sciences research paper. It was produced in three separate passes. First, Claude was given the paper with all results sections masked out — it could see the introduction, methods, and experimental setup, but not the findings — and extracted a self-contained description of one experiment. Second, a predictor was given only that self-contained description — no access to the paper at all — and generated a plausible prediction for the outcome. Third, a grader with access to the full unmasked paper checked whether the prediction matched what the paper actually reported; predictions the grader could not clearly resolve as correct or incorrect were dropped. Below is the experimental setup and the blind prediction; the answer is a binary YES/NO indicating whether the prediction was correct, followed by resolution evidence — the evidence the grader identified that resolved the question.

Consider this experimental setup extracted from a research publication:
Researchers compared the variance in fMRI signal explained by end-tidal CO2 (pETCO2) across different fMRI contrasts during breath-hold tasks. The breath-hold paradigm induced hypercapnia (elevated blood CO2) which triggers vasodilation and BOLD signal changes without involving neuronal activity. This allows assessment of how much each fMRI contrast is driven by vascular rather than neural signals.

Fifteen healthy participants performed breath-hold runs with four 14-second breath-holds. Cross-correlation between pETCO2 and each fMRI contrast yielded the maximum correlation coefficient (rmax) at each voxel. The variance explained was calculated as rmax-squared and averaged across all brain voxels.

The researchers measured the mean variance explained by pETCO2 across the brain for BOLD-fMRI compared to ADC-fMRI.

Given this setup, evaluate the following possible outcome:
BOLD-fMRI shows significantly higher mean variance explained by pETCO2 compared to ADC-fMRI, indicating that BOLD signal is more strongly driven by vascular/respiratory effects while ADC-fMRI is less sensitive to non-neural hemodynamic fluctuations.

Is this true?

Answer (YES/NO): YES